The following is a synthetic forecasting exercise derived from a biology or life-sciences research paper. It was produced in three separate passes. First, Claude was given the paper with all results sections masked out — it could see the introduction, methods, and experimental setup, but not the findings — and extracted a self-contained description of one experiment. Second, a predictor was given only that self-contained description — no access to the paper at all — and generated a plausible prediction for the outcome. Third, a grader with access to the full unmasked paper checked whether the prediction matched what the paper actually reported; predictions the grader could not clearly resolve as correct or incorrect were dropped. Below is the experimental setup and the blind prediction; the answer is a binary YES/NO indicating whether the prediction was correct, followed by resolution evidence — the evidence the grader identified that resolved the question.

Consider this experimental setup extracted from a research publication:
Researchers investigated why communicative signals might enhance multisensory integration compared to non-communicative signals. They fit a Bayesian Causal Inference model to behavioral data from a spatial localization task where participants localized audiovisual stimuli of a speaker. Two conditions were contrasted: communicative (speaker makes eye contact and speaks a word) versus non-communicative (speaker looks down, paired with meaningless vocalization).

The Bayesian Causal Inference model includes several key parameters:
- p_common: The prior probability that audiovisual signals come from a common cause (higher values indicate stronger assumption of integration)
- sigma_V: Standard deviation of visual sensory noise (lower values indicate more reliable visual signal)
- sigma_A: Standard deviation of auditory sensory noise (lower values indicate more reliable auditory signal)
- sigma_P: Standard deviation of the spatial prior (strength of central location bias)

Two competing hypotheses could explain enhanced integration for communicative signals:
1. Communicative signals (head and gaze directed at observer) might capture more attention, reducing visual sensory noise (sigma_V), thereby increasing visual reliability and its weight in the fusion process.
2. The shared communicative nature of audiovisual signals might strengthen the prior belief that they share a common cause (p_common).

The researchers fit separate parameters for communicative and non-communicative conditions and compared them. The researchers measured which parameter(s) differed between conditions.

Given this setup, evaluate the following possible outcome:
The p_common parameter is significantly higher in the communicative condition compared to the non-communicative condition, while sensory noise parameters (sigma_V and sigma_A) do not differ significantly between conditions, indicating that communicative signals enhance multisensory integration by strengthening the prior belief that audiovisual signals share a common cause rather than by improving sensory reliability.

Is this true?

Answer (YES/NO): YES